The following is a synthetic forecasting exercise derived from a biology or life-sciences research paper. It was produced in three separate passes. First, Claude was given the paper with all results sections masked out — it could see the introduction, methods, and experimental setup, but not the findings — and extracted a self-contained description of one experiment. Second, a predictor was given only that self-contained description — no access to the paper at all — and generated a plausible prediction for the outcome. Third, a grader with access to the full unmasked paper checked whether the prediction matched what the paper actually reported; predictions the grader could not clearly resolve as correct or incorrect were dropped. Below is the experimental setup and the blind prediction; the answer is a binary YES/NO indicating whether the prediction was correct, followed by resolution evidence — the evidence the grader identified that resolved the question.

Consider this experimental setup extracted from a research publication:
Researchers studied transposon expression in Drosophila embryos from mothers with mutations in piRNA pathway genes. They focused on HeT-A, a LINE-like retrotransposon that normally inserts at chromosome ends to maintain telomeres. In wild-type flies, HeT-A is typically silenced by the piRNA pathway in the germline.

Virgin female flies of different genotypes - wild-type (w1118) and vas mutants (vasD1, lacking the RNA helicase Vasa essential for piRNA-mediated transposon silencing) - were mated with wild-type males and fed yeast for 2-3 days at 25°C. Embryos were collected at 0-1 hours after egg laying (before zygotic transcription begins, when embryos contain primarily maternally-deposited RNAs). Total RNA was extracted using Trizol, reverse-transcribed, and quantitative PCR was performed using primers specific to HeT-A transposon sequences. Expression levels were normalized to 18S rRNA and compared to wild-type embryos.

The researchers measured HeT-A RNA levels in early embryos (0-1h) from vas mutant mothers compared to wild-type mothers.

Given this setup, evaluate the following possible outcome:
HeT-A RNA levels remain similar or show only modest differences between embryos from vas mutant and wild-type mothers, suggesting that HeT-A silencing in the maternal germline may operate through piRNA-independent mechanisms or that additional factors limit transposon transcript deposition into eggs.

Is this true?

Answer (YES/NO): NO